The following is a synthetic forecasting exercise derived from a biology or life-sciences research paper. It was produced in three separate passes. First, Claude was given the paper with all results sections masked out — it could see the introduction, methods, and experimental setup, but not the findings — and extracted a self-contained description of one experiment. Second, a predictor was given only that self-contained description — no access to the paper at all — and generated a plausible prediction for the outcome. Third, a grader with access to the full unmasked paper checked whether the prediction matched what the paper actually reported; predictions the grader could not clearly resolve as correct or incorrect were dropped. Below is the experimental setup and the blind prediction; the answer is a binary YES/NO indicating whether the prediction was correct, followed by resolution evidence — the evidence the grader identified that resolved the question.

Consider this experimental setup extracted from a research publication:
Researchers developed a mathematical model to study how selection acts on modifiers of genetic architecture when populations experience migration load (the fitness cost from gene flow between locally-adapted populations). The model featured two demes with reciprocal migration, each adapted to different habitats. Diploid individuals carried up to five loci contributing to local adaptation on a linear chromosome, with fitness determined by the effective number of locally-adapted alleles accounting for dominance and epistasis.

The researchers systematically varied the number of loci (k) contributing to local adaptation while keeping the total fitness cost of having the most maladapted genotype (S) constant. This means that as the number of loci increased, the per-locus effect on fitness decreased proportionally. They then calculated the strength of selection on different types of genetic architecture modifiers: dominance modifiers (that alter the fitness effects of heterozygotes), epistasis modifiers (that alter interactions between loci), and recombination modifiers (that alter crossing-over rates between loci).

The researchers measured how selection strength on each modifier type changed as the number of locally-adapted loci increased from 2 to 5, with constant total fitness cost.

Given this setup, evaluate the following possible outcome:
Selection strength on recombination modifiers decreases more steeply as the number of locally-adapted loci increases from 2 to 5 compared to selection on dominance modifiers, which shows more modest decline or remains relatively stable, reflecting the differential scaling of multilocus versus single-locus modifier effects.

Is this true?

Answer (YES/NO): NO